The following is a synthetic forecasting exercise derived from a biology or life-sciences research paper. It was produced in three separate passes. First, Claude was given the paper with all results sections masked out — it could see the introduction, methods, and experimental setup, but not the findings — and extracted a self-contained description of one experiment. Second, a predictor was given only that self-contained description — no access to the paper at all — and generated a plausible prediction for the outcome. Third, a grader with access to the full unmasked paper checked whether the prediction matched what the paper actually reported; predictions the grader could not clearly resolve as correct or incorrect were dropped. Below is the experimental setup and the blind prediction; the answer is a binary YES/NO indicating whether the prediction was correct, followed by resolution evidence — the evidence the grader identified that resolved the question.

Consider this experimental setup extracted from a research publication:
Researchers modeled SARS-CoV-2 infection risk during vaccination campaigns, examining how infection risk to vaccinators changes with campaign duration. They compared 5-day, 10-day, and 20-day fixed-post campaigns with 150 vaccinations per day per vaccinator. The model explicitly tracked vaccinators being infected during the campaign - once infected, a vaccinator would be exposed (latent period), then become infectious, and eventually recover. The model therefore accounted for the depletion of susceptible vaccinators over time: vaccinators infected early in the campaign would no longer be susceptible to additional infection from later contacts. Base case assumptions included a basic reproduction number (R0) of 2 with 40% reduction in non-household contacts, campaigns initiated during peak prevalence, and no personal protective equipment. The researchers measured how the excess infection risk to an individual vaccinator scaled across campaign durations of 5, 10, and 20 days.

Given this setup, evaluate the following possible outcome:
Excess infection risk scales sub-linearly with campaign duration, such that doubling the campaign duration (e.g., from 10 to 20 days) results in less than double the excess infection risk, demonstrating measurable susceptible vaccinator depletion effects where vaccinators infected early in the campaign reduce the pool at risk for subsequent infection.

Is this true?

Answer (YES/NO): NO